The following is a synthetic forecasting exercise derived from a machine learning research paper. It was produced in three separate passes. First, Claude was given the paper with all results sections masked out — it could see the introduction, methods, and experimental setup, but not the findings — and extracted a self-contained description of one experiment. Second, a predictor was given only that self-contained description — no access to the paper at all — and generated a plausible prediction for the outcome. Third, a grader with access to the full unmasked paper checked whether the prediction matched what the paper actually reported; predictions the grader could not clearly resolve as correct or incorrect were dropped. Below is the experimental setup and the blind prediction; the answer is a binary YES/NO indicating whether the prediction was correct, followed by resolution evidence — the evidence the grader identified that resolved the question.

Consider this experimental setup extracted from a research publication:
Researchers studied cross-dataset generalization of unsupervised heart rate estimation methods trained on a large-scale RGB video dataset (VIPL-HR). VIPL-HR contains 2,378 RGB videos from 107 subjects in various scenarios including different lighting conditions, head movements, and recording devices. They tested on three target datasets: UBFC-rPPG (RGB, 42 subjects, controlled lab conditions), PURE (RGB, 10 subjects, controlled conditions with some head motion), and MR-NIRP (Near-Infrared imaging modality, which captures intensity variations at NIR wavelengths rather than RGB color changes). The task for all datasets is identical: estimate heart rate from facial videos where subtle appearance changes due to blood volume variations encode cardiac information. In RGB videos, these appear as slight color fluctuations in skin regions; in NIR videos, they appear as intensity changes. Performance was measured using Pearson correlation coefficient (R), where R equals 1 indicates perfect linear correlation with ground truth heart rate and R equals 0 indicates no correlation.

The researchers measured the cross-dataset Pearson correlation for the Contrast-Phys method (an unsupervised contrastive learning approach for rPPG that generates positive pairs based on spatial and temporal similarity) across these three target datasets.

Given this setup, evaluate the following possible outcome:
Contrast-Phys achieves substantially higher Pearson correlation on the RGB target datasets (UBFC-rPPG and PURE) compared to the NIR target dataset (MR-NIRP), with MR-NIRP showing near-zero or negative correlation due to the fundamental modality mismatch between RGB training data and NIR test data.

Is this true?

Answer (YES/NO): NO